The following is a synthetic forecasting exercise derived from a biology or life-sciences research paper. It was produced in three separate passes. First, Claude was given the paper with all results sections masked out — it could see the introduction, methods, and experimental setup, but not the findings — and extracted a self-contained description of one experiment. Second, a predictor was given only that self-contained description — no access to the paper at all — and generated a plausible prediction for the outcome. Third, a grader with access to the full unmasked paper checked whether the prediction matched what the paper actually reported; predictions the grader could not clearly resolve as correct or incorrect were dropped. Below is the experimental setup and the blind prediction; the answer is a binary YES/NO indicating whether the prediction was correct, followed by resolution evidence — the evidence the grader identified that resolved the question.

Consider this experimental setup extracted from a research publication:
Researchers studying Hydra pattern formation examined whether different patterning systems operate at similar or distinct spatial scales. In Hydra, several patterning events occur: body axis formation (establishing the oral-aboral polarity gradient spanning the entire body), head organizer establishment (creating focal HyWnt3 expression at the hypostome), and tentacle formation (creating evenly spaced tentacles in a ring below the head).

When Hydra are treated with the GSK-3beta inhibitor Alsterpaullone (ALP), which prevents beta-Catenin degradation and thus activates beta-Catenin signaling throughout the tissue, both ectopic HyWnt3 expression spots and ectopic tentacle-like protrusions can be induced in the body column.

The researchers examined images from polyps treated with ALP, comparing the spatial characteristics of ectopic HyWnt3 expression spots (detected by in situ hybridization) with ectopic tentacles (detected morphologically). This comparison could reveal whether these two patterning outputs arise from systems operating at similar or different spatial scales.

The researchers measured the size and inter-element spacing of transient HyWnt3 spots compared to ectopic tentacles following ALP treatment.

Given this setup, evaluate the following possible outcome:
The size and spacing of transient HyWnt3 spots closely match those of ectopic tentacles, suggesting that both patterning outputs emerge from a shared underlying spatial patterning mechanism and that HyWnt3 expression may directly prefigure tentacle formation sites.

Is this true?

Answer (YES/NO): YES